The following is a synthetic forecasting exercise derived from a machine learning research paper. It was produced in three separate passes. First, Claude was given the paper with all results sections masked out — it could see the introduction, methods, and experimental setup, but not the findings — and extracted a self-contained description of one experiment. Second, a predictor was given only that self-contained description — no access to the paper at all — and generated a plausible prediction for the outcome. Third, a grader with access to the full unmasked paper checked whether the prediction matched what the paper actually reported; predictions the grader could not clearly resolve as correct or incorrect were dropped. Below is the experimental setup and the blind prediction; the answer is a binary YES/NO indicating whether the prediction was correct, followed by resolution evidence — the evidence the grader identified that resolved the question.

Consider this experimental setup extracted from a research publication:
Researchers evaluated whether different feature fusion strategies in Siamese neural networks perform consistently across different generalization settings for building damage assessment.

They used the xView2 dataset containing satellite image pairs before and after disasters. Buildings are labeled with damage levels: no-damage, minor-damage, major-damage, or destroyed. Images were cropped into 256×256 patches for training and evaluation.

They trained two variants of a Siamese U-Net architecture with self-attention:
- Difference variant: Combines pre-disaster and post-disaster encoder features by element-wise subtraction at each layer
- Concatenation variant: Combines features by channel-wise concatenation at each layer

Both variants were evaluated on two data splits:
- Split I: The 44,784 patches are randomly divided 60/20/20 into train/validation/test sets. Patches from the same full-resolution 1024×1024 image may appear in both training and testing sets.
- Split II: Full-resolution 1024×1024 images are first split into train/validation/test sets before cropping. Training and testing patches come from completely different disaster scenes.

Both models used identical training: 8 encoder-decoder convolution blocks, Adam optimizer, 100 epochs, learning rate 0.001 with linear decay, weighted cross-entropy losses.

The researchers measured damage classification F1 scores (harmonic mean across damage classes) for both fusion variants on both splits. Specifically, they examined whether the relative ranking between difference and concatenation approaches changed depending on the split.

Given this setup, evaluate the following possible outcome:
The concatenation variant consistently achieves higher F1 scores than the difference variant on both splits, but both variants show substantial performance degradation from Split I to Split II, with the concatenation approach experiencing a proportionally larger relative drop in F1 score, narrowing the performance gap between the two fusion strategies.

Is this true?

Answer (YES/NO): NO